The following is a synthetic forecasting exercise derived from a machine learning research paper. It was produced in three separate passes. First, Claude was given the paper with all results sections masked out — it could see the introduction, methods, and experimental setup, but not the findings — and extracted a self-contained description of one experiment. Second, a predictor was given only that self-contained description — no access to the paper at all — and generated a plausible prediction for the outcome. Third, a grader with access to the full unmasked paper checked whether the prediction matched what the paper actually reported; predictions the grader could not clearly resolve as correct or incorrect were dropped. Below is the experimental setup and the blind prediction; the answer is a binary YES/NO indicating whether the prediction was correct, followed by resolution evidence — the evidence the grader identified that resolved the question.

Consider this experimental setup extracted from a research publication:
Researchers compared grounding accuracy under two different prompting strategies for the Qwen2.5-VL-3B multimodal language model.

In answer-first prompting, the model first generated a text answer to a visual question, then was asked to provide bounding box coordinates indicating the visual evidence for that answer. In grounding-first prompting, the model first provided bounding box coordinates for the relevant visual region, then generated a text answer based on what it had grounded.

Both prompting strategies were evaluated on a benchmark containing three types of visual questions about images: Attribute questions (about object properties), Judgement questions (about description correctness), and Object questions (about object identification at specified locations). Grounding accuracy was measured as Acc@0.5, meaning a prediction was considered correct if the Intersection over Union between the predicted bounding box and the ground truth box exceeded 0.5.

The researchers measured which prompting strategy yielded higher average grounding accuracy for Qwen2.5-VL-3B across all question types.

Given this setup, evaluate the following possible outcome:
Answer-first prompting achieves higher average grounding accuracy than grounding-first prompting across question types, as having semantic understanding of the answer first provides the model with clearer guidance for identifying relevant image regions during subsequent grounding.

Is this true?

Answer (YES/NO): NO